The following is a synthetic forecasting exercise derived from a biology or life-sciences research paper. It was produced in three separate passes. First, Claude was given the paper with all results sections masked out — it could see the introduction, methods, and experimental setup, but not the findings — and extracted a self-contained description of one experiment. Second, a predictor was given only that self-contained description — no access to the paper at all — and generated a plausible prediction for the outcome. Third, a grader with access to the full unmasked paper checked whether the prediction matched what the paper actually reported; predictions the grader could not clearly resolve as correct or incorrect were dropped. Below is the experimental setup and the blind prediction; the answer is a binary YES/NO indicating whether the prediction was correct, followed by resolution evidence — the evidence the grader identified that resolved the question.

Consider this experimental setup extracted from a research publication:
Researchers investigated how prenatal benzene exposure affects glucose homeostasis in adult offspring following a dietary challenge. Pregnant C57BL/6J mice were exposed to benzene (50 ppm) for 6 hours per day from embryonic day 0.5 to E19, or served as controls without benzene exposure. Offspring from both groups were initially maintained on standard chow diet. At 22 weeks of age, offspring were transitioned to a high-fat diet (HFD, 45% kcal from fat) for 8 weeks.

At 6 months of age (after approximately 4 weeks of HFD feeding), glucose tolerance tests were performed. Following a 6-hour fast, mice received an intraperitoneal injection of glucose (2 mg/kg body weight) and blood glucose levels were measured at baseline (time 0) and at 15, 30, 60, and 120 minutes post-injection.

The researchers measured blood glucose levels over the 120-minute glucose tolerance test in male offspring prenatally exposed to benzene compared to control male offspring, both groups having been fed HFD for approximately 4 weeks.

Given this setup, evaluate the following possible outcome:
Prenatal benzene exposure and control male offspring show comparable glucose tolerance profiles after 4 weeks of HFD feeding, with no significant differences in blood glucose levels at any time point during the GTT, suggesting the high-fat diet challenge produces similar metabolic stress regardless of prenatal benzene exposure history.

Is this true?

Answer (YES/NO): NO